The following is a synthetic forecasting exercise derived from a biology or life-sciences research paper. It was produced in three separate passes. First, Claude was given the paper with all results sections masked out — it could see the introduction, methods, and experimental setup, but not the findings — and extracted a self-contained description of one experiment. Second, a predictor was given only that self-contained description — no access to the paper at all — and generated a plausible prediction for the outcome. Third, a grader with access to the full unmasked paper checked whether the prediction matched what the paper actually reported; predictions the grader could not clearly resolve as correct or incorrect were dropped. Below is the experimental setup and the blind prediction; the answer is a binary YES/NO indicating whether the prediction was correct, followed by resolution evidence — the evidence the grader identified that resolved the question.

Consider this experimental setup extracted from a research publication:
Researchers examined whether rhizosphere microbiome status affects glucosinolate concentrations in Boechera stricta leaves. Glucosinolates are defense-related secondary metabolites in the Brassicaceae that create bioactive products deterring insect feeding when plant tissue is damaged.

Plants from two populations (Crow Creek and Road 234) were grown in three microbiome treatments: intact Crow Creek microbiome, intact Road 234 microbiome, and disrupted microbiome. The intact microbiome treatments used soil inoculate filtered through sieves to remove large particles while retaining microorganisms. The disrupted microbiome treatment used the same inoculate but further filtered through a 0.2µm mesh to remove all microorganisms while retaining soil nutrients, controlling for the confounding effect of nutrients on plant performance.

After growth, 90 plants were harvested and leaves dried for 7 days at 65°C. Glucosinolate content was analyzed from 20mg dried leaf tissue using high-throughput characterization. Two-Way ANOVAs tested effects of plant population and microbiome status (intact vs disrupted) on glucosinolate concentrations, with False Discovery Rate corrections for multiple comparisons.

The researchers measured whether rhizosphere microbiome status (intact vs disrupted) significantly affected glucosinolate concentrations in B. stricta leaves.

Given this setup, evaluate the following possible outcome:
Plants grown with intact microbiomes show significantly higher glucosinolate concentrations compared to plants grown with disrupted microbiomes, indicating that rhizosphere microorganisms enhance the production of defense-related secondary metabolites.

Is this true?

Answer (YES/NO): NO